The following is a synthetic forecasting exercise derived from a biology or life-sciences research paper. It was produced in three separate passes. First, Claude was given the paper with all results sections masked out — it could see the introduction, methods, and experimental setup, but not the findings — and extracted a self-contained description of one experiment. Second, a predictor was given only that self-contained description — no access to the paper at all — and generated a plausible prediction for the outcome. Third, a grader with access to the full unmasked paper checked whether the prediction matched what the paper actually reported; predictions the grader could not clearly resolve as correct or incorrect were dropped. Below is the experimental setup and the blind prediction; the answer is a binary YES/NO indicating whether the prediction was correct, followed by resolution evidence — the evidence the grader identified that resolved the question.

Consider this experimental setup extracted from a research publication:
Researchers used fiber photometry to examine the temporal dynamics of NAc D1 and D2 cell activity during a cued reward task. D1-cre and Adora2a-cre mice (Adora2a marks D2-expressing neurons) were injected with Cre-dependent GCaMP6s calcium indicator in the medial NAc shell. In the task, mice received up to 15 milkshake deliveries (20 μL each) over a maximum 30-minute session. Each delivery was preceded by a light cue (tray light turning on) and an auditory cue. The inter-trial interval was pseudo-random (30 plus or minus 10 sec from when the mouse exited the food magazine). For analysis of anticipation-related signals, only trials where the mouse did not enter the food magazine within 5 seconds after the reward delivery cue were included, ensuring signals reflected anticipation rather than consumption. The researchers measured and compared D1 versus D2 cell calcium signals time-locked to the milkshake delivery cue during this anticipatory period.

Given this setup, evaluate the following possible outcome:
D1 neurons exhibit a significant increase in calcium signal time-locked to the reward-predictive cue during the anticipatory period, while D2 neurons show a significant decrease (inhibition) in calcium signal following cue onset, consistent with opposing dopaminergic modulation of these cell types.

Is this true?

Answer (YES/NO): NO